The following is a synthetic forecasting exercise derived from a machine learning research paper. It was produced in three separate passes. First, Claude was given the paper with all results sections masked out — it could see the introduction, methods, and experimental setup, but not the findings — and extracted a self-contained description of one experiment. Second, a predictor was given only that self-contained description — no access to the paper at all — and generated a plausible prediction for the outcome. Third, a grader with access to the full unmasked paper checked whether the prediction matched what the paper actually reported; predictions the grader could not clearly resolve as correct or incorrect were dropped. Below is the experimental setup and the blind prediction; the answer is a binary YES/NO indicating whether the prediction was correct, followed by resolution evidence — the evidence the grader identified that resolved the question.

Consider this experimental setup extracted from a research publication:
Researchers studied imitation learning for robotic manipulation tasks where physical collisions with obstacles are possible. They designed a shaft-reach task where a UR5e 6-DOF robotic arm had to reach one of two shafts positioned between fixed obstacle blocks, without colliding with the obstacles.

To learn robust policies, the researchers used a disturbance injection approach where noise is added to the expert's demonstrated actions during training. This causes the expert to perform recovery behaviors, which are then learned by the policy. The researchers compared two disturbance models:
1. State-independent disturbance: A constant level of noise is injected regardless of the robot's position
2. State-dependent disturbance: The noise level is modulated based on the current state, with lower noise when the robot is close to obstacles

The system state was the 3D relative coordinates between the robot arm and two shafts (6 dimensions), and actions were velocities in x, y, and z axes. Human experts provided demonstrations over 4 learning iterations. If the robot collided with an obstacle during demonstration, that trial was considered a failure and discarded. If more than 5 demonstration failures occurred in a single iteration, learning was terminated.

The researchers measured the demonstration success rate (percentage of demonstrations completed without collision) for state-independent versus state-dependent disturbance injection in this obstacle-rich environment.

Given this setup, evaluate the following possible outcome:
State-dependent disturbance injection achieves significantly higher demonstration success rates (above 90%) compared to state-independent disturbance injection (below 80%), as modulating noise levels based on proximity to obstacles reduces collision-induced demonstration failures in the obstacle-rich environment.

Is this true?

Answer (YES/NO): YES